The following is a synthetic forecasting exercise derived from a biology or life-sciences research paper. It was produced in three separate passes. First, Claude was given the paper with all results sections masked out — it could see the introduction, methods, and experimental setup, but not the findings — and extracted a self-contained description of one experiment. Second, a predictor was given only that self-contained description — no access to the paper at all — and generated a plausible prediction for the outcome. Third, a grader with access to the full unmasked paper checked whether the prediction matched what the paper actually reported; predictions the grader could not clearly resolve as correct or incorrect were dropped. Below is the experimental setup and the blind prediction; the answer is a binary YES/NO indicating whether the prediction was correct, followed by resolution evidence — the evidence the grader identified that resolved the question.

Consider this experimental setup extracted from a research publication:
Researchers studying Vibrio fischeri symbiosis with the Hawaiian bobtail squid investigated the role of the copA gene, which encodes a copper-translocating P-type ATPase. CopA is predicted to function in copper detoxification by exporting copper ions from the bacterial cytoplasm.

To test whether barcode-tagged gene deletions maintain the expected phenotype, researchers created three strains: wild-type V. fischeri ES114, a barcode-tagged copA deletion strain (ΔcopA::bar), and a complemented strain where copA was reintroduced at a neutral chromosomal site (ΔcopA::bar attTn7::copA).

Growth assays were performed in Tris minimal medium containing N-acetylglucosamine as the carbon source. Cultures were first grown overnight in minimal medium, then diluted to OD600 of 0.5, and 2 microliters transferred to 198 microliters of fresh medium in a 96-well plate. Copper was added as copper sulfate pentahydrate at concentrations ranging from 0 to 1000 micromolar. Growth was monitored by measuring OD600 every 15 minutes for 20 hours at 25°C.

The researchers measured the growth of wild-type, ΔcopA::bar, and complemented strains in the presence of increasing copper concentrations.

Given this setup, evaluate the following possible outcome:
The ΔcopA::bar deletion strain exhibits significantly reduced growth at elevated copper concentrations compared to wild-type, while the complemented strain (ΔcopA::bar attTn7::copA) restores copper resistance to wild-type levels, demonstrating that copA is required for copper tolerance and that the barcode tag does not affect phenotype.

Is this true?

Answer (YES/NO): YES